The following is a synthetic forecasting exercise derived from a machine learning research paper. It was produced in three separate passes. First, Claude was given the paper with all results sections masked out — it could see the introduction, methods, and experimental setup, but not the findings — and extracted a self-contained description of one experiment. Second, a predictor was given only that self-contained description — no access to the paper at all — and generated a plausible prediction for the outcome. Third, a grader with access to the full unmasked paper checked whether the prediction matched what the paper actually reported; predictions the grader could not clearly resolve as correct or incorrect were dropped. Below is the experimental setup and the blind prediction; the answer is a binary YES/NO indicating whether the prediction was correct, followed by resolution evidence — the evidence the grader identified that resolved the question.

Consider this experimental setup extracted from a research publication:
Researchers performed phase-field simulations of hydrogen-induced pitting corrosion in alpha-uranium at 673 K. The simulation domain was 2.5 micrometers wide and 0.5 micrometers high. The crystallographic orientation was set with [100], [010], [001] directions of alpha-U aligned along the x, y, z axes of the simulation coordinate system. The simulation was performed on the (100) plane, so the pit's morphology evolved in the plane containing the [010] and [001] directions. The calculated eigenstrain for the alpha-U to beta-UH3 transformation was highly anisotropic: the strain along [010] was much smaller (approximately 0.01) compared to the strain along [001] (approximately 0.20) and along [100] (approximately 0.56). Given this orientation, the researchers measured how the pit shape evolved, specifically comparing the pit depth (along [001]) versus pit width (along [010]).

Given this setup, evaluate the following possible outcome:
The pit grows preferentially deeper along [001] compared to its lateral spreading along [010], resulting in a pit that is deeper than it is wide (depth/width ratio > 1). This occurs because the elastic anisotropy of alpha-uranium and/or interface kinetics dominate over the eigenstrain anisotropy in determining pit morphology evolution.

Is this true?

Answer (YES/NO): NO